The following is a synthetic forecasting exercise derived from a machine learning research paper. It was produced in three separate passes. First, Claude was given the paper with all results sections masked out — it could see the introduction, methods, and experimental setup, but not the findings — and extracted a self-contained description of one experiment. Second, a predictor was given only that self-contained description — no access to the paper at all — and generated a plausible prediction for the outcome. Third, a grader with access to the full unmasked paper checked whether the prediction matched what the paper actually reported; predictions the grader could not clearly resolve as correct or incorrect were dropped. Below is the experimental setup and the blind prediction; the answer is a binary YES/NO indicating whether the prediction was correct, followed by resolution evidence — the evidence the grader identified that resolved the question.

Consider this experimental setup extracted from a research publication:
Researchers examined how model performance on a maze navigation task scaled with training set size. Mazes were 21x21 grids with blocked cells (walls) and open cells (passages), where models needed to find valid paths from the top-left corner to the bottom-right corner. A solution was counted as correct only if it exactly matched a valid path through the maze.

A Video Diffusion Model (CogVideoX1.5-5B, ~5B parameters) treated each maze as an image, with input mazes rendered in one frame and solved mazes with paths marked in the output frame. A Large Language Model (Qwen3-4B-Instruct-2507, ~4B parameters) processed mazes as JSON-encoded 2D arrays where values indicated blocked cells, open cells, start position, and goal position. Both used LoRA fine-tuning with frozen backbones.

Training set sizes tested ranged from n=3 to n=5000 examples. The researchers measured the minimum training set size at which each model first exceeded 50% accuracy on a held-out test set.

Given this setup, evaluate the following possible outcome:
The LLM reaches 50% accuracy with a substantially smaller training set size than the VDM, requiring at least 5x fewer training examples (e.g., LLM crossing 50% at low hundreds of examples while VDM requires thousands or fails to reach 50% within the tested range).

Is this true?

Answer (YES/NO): NO